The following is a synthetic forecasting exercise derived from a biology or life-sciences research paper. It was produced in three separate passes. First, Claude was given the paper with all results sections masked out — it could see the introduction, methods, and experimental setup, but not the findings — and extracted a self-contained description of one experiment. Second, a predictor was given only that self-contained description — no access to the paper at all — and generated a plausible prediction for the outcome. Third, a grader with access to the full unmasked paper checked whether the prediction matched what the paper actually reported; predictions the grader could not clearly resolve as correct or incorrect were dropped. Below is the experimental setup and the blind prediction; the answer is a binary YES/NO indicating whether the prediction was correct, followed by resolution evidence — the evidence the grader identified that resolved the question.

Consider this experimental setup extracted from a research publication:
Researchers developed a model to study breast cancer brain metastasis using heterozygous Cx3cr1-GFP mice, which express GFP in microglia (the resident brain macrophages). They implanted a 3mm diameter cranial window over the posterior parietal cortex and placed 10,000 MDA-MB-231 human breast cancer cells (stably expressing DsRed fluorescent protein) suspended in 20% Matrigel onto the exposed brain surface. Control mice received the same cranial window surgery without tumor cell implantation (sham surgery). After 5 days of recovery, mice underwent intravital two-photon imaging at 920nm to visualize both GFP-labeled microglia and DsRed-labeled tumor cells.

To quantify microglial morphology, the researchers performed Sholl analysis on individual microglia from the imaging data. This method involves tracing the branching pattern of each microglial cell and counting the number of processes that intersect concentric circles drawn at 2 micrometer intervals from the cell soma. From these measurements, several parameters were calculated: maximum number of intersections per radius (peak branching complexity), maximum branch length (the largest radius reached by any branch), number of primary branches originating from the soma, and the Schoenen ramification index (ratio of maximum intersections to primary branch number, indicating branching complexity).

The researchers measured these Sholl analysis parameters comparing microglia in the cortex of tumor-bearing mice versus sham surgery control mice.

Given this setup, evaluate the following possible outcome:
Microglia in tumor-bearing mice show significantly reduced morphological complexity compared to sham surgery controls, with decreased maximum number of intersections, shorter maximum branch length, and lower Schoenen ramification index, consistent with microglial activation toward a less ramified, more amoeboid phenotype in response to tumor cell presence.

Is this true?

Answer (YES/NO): YES